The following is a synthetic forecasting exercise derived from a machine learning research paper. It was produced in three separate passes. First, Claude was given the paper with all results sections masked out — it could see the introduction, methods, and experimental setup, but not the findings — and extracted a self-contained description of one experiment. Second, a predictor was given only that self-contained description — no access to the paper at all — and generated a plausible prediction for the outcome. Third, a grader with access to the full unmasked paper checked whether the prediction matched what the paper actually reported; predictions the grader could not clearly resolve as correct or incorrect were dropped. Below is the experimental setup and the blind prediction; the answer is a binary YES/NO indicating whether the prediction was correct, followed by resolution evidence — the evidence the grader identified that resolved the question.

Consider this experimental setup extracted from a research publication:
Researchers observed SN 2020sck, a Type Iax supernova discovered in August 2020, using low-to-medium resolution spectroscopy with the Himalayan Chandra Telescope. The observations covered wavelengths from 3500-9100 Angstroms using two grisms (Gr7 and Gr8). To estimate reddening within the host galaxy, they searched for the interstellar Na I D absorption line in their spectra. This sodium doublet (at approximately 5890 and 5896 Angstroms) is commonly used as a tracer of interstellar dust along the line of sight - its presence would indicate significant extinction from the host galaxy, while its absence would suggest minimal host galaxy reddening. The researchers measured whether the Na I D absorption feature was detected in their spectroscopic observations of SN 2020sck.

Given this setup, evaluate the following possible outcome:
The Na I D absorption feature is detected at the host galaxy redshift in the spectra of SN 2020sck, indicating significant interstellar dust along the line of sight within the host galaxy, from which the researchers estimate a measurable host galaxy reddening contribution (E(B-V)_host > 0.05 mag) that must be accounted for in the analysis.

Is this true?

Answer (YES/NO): NO